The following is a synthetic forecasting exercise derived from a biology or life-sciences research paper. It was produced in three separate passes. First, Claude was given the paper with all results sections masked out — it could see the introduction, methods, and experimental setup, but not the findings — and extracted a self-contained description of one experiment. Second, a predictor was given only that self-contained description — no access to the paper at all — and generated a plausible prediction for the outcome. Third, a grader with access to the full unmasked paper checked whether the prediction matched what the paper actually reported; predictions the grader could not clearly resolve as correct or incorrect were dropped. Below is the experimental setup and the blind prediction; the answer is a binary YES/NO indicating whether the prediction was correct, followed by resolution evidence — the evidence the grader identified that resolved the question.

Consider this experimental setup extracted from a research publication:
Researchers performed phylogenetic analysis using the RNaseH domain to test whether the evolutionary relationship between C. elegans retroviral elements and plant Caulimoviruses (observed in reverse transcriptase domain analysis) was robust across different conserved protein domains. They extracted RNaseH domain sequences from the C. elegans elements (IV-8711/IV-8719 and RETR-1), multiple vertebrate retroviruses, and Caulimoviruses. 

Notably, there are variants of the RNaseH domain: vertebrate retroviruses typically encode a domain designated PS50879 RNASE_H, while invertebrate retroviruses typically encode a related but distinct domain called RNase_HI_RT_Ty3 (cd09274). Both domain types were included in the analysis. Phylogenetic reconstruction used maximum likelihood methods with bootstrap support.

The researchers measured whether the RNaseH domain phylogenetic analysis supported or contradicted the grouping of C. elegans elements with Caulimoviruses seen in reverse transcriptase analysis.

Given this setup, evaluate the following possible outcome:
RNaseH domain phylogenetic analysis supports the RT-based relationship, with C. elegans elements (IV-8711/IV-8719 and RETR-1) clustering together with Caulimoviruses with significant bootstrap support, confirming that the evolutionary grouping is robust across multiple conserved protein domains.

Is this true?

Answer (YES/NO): YES